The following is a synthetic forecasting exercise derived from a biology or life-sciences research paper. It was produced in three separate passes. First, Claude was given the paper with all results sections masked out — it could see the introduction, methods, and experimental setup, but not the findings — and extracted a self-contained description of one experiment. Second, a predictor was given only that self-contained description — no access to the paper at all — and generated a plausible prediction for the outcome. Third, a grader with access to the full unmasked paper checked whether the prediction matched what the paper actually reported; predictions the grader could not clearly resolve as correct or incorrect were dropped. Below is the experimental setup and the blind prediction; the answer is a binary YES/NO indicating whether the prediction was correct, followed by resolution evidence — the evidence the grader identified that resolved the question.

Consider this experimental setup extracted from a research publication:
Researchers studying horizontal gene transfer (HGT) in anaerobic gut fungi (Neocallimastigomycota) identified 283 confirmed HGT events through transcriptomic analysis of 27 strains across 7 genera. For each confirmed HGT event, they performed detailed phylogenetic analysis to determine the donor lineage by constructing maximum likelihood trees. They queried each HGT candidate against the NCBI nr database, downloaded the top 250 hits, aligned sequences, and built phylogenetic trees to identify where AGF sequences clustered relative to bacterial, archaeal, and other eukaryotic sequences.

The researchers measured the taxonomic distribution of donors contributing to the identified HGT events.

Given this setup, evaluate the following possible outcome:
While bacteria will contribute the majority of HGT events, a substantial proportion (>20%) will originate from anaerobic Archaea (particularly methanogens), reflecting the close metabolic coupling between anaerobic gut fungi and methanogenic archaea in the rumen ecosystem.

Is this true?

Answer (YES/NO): NO